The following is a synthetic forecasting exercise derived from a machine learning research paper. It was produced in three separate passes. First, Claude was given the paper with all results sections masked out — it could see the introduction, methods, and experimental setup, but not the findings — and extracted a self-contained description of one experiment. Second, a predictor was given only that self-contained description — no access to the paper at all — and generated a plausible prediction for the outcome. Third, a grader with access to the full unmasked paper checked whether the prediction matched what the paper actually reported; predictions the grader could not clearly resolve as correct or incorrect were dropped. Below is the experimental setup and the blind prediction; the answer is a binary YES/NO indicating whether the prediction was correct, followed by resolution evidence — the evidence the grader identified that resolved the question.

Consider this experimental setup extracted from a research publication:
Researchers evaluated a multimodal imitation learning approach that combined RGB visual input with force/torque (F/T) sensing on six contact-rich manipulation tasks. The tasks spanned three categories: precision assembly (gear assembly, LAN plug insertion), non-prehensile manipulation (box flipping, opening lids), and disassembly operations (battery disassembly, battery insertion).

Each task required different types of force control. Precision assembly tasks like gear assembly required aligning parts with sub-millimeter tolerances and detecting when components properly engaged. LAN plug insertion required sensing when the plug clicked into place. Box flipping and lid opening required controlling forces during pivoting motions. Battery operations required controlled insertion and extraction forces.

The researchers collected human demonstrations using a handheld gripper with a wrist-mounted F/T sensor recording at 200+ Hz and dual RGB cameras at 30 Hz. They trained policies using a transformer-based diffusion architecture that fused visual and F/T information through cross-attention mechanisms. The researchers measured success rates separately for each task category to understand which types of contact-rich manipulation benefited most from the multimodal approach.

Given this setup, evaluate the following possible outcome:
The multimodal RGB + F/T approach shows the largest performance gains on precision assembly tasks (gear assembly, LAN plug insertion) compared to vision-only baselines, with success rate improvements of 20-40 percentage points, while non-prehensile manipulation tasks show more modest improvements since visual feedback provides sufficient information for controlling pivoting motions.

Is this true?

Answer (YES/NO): NO